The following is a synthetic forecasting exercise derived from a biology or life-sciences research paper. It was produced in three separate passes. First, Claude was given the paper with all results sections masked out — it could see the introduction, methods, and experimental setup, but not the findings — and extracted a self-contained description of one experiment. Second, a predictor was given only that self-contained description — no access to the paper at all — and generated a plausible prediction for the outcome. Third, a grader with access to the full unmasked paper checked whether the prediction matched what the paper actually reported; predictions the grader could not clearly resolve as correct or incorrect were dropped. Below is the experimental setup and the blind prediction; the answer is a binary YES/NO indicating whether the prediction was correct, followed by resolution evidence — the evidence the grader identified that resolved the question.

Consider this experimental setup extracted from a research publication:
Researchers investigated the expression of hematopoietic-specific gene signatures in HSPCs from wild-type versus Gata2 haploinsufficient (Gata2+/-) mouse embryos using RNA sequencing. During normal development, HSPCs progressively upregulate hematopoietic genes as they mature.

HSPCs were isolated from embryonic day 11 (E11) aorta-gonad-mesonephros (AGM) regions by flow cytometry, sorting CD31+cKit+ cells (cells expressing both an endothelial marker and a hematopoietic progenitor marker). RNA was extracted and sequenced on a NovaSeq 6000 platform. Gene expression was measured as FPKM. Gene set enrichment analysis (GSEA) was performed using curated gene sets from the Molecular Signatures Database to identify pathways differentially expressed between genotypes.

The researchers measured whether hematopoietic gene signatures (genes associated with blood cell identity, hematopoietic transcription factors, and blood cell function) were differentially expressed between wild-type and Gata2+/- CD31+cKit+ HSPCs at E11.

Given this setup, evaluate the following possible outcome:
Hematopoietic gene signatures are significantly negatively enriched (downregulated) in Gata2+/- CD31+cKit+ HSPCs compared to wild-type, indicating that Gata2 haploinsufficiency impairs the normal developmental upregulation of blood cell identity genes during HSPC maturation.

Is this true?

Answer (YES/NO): NO